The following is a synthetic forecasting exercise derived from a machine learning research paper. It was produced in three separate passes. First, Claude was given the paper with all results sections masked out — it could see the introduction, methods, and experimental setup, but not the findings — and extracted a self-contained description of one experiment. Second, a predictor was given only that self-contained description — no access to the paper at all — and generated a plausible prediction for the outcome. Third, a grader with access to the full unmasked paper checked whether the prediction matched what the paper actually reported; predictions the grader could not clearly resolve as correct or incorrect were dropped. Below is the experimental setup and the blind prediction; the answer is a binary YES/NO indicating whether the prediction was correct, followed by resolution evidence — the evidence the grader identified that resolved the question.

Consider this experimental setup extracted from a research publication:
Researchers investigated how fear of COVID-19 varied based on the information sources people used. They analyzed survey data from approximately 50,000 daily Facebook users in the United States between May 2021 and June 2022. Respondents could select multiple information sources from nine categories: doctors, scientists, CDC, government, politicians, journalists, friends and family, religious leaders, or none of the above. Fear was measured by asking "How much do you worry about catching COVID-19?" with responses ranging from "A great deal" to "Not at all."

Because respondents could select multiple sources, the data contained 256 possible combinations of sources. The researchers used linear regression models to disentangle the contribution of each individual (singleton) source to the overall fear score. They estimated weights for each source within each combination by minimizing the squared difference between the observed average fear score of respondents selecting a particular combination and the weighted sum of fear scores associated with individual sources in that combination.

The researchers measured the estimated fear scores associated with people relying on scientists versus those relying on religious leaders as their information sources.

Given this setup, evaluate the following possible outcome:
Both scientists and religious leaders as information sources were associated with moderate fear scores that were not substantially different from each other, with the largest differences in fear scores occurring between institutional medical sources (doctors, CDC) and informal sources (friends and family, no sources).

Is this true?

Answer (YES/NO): NO